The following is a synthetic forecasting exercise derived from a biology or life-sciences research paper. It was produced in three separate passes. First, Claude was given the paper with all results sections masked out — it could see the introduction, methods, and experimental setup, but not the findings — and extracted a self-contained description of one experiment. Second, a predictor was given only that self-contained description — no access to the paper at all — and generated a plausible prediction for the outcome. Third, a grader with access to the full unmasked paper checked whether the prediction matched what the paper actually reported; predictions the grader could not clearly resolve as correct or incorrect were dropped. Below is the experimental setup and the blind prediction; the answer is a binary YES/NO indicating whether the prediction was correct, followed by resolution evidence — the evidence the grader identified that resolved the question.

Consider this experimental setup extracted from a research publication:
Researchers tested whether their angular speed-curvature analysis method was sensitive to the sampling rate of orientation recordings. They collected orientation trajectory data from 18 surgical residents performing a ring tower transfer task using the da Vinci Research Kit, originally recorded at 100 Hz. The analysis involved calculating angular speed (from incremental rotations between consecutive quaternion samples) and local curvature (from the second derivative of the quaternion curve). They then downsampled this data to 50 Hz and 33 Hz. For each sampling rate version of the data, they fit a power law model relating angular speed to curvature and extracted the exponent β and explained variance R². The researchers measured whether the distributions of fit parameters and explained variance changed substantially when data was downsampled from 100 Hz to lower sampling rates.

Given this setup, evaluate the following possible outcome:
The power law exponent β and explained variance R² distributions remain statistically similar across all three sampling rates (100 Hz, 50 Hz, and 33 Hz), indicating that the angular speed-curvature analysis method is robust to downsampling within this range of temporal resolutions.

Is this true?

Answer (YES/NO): YES